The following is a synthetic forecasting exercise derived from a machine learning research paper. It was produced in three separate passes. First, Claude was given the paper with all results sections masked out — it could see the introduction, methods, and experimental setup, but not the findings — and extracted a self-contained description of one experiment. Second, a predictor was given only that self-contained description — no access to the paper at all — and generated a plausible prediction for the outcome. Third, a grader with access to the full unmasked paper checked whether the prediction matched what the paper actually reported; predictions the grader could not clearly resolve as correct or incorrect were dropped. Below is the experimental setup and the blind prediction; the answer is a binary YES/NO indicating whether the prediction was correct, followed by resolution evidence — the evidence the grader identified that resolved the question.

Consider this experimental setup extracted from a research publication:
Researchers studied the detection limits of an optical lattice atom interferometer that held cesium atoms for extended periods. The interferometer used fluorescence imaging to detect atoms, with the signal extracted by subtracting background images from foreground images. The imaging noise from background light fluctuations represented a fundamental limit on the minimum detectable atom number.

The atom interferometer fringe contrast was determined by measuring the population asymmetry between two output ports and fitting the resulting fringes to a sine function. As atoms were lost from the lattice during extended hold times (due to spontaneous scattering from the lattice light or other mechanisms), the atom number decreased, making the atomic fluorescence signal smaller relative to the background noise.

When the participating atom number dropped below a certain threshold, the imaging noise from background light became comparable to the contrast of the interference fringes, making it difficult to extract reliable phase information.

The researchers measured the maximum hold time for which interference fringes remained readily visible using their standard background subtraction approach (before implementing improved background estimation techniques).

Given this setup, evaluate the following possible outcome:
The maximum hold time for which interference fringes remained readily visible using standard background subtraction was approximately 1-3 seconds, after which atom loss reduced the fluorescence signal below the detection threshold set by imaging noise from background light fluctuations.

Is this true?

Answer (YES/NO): NO